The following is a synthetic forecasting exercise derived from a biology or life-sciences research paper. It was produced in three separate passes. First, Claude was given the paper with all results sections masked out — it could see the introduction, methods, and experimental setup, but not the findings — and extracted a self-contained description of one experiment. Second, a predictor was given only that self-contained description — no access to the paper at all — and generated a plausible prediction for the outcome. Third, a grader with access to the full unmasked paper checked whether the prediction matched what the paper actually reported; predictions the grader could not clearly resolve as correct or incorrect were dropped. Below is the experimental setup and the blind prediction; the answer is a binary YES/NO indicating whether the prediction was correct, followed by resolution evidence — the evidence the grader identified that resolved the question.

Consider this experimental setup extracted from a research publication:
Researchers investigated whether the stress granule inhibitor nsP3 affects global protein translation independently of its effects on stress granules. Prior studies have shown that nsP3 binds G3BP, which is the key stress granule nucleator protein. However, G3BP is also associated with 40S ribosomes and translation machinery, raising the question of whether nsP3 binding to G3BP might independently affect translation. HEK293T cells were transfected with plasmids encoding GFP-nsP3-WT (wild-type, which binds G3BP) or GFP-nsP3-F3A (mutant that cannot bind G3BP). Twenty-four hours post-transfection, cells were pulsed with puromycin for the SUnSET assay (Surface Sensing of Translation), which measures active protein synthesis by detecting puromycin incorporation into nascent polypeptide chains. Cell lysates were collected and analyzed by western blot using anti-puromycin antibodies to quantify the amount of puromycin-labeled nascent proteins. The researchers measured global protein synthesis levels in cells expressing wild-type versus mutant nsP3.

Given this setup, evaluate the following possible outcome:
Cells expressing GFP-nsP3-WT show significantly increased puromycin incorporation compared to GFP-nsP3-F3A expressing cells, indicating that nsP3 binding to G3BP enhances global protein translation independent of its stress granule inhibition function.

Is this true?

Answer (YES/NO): NO